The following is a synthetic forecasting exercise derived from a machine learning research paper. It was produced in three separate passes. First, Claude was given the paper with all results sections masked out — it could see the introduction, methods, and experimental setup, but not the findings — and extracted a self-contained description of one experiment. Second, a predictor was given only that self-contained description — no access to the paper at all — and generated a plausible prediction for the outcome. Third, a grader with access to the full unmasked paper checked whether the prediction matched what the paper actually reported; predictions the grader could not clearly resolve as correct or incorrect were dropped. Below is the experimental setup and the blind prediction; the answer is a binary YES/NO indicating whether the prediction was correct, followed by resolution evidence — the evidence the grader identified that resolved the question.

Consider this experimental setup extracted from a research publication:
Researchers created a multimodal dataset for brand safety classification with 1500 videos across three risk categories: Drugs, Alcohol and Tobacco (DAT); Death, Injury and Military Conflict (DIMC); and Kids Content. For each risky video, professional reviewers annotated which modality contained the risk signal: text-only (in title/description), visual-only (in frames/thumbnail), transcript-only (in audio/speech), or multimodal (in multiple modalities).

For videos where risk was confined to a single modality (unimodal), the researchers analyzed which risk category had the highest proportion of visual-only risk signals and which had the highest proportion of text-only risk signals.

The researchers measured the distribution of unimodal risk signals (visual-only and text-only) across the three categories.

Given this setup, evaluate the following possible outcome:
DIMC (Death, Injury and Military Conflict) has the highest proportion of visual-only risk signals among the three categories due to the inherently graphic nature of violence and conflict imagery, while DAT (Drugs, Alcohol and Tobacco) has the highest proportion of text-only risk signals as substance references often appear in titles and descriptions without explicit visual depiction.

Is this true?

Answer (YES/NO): NO